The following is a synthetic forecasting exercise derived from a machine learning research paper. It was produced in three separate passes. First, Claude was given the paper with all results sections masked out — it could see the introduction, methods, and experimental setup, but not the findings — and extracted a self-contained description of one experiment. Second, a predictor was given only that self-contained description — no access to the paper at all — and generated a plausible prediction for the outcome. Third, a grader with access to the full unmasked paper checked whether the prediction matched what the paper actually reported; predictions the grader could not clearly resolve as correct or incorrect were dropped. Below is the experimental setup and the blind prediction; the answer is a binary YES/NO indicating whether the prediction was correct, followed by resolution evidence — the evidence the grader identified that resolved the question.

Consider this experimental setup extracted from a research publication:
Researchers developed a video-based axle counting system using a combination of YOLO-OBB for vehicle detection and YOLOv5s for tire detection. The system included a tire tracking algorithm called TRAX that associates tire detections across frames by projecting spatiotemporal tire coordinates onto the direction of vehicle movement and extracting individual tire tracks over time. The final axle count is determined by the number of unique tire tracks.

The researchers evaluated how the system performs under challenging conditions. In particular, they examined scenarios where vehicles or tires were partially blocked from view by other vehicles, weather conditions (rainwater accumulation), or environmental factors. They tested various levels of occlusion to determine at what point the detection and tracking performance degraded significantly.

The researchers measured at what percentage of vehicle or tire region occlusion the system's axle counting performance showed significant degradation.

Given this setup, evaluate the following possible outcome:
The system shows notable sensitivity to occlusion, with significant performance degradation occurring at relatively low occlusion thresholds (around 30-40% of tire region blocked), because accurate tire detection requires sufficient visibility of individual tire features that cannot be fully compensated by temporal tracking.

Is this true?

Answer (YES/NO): NO